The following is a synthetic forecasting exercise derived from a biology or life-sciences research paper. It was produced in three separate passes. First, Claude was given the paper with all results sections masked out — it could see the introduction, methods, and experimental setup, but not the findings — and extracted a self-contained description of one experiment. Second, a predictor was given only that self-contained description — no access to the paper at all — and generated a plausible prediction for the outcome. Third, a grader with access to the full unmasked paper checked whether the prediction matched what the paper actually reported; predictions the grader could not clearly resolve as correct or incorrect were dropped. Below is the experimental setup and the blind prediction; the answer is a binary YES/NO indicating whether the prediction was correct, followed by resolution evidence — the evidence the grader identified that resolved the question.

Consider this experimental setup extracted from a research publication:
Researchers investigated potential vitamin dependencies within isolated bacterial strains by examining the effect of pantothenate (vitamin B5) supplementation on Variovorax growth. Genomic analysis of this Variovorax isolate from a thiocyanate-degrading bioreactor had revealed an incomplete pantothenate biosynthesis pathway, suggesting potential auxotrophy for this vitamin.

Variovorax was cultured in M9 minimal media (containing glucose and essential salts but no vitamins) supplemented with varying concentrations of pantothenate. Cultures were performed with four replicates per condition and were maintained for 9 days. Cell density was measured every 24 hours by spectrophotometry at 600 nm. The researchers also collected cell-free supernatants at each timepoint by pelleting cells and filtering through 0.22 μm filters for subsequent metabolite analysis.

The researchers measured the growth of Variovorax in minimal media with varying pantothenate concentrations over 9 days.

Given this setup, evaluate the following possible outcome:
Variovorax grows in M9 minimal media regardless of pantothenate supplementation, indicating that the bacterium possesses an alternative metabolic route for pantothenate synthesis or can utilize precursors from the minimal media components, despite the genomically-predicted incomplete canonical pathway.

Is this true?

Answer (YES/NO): NO